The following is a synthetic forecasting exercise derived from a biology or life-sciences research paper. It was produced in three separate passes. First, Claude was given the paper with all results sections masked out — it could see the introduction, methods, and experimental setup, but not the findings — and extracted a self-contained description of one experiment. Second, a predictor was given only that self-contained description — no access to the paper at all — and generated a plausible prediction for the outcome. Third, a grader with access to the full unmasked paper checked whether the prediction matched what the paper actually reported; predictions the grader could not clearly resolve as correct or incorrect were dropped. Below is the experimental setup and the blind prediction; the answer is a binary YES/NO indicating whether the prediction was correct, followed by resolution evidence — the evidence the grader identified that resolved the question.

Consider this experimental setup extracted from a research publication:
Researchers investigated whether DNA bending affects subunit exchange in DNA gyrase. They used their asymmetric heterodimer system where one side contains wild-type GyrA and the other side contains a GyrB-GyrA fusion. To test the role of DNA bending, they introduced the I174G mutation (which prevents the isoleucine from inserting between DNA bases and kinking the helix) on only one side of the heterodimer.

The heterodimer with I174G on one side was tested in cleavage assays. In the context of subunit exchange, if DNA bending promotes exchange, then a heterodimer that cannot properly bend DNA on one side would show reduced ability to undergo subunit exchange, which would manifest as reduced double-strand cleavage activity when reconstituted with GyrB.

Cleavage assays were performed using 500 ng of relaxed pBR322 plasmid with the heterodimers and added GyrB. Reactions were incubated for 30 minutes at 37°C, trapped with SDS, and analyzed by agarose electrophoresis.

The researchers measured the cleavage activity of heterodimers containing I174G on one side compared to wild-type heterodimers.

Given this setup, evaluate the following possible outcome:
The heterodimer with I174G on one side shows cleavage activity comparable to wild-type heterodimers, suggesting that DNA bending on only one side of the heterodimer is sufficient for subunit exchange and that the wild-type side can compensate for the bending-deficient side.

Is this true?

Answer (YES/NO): NO